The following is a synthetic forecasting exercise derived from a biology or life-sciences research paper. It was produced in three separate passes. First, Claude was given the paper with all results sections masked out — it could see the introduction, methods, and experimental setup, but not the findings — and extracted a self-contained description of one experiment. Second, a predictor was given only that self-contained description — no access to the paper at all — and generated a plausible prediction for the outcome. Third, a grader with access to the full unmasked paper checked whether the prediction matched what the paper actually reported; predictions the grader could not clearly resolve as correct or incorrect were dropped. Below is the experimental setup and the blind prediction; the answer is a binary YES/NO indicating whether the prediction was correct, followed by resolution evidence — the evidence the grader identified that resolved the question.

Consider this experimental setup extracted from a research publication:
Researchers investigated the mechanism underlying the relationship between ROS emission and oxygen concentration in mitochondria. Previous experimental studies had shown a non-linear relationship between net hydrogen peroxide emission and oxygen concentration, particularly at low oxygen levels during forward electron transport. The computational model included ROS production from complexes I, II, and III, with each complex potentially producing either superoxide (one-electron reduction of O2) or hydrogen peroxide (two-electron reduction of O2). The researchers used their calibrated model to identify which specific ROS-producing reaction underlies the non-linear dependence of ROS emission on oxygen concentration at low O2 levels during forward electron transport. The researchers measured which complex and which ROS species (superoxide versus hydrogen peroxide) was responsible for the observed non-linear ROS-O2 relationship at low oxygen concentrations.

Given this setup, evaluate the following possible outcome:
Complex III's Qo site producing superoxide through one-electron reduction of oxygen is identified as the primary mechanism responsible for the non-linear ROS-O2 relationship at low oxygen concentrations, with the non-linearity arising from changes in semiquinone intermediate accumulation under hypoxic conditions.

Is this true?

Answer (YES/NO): NO